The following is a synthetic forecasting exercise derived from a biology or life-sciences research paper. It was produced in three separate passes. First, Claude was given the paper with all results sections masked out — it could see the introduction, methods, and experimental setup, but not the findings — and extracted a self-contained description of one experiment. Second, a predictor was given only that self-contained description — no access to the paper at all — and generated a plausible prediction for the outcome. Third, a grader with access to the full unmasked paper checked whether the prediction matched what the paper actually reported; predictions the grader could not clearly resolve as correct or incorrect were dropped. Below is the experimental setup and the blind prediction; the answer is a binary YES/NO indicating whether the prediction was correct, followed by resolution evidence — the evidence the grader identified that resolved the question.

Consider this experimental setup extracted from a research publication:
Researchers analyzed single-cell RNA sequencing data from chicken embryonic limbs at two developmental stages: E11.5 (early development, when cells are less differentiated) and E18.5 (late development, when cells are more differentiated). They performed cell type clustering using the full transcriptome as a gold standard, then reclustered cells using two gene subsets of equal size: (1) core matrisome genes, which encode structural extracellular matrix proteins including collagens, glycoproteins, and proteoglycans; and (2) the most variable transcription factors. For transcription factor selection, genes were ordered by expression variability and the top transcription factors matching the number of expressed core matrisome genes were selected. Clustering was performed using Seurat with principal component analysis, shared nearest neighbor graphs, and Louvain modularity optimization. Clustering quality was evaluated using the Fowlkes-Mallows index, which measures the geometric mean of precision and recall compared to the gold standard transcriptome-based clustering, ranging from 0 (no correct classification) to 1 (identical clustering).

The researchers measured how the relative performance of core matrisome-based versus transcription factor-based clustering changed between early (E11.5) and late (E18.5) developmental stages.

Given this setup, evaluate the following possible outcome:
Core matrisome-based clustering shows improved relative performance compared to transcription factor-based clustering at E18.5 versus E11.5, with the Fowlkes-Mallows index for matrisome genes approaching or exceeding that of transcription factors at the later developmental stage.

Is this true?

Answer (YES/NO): YES